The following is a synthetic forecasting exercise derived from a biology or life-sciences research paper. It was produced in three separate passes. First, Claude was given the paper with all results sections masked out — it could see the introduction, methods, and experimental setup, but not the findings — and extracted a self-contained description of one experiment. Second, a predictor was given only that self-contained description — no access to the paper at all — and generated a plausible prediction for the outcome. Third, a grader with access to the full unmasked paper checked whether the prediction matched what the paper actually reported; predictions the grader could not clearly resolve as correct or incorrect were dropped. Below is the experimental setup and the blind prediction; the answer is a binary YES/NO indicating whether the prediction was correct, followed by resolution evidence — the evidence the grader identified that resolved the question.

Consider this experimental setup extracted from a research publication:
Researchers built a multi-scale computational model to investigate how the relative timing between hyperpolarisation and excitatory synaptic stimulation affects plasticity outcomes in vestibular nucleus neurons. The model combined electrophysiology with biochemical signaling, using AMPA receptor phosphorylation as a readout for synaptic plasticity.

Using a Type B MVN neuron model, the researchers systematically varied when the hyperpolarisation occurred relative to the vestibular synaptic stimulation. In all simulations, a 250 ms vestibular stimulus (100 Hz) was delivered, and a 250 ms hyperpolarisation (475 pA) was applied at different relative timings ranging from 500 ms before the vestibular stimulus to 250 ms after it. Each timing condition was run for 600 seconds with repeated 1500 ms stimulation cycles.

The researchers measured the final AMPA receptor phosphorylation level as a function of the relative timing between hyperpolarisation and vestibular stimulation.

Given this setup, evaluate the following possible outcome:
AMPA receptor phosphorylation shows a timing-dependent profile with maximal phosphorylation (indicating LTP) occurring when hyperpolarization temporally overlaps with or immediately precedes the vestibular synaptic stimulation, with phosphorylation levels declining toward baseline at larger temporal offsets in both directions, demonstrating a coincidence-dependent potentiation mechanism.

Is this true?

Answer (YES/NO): NO